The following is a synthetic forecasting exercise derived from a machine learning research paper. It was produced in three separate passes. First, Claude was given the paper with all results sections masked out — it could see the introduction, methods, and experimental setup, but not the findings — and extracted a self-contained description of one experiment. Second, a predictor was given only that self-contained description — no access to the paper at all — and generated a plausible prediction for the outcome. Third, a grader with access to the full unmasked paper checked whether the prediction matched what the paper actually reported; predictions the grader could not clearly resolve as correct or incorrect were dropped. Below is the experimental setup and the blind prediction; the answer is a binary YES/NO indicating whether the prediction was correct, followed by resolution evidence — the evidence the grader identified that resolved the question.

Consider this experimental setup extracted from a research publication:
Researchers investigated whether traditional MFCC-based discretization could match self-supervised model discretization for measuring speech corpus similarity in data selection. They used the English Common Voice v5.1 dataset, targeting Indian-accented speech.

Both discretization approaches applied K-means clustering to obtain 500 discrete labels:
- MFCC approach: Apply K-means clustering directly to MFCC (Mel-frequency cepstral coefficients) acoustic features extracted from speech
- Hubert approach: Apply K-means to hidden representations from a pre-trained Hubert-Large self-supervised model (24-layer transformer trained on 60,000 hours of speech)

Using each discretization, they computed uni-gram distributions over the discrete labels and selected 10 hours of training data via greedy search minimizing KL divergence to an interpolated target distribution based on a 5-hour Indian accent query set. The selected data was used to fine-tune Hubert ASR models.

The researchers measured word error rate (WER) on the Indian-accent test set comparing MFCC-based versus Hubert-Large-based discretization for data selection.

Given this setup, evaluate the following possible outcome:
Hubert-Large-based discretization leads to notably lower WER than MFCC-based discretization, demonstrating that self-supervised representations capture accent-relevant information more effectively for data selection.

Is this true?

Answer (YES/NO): YES